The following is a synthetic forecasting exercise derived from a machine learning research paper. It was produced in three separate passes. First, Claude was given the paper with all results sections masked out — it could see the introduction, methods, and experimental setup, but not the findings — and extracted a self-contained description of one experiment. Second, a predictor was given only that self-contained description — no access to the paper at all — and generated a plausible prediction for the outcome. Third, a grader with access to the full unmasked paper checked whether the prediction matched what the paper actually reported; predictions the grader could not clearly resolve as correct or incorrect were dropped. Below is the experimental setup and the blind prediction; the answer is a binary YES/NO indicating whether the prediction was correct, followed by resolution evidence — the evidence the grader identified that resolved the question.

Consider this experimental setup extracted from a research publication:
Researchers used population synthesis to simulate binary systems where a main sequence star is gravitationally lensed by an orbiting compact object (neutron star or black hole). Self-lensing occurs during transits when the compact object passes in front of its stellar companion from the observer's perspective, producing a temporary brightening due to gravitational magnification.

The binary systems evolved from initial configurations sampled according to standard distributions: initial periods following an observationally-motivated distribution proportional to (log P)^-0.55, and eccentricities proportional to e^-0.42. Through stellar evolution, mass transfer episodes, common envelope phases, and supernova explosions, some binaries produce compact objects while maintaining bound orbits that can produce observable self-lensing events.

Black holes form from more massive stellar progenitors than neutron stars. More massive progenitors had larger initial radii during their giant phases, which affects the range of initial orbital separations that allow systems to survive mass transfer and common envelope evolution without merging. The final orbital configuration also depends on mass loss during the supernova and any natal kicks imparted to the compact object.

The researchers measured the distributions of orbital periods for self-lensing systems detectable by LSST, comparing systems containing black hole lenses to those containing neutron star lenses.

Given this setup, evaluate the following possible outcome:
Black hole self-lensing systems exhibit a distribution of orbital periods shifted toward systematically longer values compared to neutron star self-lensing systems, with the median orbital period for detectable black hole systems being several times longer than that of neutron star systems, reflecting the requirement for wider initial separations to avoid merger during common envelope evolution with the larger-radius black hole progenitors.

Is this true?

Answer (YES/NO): NO